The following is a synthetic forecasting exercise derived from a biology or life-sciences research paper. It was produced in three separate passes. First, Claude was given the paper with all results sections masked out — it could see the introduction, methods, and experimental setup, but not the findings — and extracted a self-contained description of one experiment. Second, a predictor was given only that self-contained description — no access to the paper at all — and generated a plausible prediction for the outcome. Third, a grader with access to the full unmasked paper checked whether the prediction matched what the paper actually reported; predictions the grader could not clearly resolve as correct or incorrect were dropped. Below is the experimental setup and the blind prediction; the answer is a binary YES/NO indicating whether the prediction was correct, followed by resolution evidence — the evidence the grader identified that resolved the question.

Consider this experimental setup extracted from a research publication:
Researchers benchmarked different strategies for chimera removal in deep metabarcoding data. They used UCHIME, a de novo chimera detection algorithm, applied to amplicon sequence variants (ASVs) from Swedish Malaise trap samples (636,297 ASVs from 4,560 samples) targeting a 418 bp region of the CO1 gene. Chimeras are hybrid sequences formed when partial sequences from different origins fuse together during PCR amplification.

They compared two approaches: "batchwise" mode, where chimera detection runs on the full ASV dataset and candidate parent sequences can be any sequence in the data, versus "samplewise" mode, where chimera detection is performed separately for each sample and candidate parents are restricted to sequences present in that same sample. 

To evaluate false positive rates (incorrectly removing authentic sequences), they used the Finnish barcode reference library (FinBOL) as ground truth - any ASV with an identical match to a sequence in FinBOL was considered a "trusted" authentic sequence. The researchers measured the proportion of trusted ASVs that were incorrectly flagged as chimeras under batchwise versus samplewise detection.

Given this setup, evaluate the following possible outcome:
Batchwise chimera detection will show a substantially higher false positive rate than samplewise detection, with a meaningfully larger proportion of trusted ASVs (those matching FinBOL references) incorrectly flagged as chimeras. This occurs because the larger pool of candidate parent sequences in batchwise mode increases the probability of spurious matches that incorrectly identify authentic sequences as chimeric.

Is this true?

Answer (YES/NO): YES